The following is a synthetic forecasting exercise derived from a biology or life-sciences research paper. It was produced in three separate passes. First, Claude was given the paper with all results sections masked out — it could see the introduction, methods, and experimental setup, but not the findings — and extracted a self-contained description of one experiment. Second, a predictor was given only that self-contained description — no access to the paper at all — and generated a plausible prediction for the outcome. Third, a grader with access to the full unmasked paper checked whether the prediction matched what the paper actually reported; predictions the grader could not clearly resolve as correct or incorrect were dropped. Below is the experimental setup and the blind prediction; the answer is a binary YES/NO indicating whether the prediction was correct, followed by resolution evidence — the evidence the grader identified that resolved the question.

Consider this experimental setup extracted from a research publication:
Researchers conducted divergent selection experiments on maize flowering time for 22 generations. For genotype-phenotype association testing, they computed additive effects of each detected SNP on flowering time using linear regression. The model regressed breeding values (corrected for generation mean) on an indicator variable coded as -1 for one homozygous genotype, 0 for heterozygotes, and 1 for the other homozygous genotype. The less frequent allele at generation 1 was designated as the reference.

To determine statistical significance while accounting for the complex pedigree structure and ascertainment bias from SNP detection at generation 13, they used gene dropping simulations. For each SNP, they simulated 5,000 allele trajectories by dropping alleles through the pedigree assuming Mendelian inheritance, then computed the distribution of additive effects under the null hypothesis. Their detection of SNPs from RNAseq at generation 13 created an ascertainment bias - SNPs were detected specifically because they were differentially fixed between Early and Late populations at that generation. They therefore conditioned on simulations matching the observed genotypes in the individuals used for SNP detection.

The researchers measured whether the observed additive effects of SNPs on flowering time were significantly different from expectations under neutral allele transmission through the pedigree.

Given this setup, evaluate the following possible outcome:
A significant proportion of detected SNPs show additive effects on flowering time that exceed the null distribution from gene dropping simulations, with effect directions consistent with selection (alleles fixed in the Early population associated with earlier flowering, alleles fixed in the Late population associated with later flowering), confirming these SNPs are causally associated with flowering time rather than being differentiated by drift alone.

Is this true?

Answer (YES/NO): NO